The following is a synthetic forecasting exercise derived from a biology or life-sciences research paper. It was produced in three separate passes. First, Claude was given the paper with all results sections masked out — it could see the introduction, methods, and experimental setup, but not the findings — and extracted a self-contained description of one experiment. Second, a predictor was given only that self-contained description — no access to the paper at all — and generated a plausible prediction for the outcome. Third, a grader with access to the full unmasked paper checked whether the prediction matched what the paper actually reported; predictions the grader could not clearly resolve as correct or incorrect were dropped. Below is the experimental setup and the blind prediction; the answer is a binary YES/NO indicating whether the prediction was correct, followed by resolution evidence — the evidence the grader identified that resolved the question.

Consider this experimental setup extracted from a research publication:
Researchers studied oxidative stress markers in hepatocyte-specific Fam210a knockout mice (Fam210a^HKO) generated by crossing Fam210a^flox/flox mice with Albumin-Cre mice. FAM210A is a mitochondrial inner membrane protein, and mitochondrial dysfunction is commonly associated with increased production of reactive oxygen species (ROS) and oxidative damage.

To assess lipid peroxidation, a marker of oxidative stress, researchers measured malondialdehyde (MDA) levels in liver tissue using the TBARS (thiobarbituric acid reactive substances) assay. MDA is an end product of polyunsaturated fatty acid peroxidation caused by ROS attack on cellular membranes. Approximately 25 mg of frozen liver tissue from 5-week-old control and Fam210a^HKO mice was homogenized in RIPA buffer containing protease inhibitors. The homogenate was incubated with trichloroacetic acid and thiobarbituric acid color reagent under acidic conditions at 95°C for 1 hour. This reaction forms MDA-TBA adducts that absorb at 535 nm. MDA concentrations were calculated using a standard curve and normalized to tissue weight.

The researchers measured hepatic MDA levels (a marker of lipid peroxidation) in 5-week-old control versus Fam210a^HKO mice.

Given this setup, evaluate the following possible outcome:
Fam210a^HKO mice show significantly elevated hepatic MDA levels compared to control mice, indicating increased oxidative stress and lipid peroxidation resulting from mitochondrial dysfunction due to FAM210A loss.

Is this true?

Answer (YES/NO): YES